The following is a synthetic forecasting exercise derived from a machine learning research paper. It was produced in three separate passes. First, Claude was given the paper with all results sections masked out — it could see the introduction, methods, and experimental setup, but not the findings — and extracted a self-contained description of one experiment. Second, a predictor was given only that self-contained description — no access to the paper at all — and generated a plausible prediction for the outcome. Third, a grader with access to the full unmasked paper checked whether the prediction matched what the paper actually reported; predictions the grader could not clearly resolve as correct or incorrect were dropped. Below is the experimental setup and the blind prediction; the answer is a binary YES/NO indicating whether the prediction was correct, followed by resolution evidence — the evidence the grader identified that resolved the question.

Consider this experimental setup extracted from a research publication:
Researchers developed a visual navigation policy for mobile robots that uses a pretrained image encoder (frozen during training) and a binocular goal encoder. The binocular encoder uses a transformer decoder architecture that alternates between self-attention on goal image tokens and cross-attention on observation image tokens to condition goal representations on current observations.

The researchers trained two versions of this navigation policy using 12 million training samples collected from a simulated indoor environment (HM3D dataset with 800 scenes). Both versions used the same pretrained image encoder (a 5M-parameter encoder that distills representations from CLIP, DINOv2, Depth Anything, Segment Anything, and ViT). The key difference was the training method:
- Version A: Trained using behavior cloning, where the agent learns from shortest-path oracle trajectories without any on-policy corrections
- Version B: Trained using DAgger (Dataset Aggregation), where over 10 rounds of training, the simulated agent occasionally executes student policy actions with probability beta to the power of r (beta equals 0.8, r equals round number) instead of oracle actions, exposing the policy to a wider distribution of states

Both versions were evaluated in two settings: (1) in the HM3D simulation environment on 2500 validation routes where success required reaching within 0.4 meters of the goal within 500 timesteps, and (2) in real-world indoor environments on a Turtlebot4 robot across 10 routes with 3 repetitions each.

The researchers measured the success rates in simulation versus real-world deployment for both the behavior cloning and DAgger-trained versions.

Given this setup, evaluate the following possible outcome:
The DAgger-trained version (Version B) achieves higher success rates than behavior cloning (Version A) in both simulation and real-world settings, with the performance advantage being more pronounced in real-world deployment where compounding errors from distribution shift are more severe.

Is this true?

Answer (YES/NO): NO